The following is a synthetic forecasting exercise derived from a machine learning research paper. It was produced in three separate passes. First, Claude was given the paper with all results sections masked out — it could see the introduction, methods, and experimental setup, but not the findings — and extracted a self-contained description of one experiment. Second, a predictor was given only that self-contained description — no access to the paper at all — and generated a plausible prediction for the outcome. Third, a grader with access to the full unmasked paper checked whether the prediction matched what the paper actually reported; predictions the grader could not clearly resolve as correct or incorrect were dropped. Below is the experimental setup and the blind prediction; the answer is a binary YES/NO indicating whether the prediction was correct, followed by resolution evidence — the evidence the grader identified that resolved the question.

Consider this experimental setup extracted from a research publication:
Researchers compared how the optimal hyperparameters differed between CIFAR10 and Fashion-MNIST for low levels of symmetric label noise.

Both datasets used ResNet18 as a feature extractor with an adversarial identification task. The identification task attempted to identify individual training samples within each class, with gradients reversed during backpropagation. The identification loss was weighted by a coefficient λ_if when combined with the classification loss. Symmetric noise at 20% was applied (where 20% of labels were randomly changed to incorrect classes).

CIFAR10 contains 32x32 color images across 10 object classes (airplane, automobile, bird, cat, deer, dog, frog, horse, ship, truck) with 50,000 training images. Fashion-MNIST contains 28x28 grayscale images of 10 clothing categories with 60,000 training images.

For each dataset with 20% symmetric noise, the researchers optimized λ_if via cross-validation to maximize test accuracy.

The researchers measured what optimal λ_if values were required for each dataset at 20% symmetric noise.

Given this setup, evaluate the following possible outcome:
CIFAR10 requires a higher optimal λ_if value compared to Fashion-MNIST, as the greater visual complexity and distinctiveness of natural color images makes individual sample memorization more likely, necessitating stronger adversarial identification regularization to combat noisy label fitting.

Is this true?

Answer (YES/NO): YES